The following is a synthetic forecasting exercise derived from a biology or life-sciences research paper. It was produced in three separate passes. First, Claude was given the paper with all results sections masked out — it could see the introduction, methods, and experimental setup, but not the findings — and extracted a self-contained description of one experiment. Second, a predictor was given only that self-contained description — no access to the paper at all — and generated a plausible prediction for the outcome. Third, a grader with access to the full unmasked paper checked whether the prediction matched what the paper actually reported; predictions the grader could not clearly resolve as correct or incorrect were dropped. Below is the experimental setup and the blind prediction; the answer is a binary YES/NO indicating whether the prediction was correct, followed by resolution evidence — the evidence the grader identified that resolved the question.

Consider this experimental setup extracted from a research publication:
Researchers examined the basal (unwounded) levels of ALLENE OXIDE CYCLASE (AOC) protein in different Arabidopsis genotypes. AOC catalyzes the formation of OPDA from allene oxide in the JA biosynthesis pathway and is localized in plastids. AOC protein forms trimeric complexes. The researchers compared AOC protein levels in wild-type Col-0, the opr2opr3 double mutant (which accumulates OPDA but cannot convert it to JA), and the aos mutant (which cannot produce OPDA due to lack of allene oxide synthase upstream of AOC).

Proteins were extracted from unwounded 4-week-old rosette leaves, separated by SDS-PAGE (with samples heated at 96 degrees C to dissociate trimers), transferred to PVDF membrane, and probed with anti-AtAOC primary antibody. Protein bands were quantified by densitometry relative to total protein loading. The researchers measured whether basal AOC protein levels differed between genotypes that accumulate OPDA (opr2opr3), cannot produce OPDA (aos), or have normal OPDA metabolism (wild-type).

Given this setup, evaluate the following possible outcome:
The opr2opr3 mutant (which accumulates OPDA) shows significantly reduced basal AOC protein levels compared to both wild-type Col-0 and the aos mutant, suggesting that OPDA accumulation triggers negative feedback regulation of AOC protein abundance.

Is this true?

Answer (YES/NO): NO